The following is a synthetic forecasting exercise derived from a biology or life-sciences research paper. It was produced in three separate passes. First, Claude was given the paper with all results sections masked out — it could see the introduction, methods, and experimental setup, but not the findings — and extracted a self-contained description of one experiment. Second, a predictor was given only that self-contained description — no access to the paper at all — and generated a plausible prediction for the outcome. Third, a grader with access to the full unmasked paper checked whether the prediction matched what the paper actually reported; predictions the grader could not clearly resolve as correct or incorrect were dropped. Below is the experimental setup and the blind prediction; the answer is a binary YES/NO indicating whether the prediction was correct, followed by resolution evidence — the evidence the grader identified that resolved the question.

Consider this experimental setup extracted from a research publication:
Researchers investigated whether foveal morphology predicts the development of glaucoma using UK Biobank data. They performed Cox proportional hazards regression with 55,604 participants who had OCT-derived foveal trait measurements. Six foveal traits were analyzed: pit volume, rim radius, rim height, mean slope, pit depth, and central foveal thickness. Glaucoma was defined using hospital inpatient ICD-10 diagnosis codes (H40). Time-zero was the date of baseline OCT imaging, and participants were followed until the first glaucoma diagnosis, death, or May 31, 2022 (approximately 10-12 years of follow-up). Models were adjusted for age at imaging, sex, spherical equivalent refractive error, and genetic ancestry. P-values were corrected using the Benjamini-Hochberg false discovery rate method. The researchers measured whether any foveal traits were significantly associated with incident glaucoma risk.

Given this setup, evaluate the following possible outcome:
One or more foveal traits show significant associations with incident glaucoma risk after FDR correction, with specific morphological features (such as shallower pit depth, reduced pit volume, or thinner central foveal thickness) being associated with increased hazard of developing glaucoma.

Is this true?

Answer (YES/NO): NO